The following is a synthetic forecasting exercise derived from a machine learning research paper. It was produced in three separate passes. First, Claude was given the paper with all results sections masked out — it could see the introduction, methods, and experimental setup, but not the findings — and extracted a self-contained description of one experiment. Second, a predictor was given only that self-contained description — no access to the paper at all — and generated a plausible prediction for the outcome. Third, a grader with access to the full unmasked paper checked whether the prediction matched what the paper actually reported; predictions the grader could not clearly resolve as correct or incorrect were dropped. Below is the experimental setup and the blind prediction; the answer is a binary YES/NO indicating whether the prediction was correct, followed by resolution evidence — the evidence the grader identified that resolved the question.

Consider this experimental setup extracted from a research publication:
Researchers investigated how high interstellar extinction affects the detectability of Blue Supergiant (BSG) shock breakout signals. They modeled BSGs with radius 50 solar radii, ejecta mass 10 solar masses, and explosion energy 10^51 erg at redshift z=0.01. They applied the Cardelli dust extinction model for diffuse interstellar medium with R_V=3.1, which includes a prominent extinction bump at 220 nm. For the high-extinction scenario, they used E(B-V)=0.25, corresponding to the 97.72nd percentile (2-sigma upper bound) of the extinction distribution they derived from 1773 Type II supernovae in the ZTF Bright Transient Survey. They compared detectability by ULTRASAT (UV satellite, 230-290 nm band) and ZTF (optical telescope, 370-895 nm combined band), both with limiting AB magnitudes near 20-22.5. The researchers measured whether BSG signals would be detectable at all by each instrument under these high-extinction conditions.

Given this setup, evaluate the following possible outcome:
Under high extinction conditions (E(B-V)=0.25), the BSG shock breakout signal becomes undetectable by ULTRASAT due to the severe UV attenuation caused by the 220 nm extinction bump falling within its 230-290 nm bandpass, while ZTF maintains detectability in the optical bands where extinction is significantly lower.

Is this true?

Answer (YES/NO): NO